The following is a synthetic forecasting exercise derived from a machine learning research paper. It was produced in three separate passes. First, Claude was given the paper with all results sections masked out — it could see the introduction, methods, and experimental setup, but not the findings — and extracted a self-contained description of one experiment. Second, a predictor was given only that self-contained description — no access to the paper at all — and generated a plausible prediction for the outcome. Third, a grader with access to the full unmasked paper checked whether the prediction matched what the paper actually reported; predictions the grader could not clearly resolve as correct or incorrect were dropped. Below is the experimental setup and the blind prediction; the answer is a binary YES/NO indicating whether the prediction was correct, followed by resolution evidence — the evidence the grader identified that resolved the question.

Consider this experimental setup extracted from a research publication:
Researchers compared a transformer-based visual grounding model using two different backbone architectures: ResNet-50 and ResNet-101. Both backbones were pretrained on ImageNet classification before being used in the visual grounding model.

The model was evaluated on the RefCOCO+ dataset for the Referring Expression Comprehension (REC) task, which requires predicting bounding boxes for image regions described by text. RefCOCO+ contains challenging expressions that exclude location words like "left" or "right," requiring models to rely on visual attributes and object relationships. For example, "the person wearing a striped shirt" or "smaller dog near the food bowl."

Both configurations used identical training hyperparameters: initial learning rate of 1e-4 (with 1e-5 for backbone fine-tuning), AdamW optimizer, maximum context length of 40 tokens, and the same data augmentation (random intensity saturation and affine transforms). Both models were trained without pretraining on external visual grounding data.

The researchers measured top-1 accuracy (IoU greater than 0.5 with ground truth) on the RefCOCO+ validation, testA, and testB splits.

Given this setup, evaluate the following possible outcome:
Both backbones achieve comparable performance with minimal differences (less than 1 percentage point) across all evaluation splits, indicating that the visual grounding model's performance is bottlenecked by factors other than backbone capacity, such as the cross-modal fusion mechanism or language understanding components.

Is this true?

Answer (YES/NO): YES